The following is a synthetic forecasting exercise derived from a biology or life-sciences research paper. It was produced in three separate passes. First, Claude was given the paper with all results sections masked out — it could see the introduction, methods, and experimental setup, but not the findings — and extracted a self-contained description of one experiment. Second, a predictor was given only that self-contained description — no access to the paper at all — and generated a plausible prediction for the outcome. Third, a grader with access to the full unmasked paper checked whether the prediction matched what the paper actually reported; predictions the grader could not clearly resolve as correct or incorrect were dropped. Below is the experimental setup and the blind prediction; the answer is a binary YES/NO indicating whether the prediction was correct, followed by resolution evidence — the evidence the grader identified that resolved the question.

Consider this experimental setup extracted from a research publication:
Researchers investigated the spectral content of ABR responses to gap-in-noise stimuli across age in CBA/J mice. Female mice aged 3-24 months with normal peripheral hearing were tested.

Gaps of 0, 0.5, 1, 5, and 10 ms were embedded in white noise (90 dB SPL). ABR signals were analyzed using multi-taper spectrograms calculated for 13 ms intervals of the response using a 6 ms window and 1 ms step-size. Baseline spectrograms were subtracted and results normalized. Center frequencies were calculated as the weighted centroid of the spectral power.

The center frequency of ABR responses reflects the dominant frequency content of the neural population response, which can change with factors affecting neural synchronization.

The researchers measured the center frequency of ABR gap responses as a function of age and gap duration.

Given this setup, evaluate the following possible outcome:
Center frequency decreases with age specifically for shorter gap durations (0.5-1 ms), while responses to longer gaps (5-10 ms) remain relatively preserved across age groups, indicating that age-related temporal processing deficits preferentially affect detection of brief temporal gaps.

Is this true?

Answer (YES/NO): NO